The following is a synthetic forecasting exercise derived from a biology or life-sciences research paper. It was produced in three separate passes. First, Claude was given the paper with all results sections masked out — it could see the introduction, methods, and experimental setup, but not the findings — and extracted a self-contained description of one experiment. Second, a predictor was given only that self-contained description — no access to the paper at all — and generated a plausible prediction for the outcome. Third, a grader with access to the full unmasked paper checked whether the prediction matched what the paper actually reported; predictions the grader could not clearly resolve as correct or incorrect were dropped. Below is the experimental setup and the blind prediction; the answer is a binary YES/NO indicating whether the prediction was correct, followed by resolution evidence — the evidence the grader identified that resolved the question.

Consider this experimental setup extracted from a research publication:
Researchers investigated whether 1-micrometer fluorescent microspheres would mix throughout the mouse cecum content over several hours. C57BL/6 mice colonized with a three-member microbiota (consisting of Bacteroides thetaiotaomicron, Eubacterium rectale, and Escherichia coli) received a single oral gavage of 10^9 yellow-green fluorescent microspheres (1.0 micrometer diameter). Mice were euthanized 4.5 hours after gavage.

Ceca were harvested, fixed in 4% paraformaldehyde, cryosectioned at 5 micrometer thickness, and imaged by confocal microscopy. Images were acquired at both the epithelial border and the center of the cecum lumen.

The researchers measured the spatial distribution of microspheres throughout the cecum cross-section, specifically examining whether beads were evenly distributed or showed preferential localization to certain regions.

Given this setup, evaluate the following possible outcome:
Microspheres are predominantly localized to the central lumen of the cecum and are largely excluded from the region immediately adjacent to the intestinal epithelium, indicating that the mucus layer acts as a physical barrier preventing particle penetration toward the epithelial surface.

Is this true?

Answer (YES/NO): NO